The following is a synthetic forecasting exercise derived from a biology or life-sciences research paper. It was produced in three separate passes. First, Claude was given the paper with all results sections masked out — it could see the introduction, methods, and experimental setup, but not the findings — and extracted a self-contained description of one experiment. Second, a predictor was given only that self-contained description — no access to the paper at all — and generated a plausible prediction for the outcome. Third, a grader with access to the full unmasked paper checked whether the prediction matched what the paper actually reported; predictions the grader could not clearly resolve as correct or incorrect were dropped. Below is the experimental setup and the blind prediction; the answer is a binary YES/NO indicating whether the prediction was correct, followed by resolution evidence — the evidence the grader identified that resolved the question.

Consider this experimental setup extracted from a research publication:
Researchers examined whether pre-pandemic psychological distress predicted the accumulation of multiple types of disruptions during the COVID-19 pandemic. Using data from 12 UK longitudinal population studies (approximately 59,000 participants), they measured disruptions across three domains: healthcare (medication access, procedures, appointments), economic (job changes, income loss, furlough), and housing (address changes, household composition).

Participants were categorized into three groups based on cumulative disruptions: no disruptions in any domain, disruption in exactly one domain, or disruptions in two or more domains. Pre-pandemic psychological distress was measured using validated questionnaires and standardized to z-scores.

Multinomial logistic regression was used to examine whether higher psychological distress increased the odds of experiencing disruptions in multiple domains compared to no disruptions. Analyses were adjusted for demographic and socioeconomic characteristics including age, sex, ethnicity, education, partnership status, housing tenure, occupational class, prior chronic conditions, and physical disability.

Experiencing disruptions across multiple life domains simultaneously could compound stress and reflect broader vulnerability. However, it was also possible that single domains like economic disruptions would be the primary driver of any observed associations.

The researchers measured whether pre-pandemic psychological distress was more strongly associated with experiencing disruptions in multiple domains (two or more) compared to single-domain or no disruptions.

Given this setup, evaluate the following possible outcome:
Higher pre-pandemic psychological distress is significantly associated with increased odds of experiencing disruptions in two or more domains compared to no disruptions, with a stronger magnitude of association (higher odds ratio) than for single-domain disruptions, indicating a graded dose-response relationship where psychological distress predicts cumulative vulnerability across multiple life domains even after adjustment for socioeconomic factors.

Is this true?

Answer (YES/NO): YES